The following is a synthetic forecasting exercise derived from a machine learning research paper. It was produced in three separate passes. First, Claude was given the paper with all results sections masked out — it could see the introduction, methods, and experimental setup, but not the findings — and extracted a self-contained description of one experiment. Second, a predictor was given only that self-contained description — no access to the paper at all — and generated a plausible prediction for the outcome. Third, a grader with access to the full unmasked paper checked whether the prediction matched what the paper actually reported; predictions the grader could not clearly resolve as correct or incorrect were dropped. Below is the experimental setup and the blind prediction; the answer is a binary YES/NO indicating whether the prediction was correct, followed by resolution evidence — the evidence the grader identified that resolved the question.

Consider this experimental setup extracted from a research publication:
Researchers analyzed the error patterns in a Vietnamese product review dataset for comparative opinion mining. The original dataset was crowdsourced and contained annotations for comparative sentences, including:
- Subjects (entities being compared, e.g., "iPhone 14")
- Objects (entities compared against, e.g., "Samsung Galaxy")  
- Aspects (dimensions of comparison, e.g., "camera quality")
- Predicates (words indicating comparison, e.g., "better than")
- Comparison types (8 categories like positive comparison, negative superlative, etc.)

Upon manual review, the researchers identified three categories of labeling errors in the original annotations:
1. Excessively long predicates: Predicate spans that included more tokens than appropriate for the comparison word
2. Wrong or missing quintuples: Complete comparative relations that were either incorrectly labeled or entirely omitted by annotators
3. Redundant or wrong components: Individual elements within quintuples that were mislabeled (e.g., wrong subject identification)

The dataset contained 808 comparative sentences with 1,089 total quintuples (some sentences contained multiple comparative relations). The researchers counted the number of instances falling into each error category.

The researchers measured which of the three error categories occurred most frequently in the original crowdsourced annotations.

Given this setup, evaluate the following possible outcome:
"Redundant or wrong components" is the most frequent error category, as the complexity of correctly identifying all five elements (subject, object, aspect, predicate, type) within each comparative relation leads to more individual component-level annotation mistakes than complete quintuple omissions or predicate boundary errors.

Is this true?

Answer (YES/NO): NO